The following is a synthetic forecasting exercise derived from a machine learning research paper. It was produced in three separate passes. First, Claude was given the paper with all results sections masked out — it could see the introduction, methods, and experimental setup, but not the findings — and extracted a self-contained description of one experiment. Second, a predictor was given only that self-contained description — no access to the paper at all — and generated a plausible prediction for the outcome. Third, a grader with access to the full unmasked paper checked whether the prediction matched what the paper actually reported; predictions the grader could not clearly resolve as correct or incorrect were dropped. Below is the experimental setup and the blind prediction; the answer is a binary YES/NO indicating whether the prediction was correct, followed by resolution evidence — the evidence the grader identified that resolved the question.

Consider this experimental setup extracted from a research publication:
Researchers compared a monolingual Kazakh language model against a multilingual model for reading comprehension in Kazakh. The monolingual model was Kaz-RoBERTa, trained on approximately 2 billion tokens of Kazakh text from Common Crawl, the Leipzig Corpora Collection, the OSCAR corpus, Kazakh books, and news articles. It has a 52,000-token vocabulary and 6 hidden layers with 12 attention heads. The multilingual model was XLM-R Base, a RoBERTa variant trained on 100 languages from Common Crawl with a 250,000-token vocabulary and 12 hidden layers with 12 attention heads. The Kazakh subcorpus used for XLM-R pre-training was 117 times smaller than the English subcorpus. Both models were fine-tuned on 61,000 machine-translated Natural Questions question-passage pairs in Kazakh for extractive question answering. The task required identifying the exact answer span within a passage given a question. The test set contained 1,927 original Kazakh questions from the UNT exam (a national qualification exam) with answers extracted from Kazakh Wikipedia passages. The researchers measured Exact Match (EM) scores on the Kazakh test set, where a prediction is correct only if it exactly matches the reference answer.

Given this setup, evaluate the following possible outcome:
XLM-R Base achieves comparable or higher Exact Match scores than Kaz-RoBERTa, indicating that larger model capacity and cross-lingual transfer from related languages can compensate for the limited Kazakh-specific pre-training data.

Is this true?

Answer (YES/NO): YES